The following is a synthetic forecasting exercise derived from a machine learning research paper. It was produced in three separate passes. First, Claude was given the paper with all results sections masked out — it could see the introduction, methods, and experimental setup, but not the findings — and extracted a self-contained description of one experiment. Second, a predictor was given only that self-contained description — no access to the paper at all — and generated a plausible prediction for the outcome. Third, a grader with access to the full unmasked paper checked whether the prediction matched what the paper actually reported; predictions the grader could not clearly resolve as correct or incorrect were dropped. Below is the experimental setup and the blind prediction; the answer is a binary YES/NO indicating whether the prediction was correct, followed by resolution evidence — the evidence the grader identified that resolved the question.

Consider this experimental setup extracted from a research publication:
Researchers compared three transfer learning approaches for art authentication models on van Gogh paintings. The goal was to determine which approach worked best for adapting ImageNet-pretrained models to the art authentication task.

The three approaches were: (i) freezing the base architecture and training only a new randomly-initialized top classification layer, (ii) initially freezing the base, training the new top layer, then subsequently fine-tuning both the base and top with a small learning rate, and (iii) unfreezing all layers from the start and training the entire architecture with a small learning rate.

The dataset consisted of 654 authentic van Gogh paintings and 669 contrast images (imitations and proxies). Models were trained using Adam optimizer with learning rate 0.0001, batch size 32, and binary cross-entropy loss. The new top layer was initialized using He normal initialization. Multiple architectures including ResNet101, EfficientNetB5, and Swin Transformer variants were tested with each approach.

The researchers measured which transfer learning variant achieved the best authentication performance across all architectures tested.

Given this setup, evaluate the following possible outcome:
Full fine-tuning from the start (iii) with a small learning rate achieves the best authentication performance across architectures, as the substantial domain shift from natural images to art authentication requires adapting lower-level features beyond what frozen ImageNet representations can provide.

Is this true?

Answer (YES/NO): YES